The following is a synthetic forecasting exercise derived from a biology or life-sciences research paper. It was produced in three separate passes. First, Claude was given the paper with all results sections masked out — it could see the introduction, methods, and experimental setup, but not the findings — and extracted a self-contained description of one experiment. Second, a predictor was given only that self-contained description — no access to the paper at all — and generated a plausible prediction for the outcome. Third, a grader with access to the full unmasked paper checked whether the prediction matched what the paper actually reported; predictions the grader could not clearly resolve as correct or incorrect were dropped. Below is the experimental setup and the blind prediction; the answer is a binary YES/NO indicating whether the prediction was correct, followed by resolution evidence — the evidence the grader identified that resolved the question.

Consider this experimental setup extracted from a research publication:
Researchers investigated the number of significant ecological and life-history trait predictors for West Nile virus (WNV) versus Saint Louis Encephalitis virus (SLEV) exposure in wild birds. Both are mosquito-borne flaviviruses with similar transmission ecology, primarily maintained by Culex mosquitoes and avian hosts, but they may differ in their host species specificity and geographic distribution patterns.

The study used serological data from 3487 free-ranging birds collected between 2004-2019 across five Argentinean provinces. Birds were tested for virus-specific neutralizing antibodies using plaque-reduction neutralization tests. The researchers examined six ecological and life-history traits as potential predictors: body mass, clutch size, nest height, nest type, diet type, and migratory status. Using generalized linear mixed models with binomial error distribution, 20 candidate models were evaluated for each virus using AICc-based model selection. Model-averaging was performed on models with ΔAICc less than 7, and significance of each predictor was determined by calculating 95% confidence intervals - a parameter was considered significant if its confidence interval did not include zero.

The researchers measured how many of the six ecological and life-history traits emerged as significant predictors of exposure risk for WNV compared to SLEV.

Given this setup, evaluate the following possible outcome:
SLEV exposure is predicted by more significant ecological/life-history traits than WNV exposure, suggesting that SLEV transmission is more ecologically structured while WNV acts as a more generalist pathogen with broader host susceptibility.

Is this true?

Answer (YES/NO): NO